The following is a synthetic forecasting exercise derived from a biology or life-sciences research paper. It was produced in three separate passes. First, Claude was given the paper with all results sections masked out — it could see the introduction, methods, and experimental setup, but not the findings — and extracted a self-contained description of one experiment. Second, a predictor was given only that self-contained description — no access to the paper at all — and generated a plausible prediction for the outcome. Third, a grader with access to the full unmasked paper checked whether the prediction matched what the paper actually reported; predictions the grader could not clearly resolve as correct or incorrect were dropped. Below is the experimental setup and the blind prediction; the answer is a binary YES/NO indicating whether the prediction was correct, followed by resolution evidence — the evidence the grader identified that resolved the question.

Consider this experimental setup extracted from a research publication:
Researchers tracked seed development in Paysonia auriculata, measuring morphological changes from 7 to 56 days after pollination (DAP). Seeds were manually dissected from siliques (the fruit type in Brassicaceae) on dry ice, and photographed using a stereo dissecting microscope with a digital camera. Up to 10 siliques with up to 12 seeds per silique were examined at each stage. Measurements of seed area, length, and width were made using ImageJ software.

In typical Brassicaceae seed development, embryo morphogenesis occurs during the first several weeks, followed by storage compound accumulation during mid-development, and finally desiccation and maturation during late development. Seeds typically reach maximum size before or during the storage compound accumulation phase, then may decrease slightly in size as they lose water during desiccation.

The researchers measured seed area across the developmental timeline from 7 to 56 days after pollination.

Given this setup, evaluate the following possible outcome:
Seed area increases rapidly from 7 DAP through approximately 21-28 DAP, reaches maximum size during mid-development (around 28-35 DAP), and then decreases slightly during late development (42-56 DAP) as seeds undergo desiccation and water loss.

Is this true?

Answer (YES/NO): NO